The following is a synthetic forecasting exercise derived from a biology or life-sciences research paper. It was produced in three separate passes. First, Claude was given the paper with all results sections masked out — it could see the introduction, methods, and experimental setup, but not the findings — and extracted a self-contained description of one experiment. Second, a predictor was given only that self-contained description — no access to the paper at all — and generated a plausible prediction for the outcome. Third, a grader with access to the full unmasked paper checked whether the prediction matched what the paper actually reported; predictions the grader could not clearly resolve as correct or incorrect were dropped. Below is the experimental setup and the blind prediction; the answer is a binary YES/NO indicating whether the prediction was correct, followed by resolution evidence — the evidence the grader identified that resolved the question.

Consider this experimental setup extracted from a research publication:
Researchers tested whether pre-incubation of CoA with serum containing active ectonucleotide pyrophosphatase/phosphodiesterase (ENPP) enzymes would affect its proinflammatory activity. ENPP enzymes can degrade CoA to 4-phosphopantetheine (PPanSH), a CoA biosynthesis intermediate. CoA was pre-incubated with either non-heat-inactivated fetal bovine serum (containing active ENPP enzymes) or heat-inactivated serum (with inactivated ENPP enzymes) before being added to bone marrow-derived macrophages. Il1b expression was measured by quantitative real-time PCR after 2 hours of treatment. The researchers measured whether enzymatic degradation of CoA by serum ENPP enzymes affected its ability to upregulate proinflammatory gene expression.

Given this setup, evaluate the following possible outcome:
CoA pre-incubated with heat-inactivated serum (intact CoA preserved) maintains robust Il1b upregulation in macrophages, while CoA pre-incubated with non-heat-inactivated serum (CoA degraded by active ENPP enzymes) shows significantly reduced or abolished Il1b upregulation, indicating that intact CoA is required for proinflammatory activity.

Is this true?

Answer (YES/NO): YES